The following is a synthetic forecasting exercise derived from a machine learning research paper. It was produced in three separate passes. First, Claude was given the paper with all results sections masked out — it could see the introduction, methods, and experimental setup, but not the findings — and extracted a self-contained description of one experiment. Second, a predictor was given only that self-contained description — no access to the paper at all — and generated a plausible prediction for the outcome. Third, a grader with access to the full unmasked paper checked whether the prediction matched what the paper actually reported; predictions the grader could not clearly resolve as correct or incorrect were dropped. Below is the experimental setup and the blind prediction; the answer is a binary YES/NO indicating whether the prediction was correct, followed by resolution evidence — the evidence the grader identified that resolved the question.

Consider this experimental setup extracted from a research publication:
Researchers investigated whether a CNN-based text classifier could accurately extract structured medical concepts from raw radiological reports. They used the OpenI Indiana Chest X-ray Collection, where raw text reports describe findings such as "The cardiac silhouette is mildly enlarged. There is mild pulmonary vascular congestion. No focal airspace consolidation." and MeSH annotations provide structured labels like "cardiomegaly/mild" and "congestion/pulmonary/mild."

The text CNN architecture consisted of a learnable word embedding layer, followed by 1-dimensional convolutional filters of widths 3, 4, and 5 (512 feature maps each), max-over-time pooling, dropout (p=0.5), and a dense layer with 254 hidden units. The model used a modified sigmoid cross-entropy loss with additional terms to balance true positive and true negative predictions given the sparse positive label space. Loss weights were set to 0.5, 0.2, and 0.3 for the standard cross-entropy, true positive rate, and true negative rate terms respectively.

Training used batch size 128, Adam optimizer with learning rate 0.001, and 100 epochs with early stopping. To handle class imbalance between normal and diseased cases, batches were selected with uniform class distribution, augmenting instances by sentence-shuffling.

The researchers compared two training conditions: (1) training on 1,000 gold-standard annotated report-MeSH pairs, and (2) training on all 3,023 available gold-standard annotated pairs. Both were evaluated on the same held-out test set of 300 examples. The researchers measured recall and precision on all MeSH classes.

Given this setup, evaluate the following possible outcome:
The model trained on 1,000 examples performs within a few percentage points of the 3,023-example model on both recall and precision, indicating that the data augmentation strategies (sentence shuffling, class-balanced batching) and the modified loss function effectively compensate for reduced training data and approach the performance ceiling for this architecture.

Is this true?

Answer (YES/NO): NO